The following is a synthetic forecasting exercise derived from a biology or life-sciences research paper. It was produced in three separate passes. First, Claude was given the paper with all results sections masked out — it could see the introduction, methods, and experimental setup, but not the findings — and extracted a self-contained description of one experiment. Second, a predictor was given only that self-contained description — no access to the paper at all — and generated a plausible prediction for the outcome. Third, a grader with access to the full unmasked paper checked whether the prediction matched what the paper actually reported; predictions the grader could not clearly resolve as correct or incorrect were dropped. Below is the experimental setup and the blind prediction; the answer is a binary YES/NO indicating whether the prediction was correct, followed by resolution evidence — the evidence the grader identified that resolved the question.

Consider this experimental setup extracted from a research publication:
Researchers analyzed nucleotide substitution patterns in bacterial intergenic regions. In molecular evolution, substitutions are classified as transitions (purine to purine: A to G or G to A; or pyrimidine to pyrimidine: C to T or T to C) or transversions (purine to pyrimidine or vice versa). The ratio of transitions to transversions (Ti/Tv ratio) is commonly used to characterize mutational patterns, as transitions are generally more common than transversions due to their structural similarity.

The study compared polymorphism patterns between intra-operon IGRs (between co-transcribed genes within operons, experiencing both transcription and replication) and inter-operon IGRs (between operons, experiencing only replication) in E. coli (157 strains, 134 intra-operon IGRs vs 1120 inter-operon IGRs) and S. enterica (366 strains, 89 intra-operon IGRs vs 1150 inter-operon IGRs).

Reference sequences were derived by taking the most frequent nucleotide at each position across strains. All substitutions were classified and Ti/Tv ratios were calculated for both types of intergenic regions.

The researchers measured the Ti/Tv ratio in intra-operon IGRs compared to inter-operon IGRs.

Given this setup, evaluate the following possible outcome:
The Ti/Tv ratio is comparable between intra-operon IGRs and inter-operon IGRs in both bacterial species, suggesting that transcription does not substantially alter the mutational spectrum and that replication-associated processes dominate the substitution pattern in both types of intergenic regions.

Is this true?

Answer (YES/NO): NO